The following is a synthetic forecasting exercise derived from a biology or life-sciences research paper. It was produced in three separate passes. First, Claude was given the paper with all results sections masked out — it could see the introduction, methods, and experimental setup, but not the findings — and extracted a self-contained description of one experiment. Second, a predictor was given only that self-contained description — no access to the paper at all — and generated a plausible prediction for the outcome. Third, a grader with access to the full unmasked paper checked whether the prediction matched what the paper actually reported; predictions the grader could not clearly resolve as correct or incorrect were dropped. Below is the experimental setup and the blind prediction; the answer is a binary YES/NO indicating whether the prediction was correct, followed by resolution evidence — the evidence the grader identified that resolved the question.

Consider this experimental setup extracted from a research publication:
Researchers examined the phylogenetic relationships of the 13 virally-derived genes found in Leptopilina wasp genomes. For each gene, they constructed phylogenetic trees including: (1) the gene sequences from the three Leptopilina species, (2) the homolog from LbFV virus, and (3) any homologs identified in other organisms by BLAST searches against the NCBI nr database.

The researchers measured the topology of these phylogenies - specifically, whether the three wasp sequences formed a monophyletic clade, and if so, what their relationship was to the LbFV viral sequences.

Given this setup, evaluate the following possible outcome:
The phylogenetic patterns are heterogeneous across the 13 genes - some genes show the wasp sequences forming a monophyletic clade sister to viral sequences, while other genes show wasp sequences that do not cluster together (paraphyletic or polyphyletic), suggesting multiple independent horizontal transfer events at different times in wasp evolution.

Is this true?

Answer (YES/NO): NO